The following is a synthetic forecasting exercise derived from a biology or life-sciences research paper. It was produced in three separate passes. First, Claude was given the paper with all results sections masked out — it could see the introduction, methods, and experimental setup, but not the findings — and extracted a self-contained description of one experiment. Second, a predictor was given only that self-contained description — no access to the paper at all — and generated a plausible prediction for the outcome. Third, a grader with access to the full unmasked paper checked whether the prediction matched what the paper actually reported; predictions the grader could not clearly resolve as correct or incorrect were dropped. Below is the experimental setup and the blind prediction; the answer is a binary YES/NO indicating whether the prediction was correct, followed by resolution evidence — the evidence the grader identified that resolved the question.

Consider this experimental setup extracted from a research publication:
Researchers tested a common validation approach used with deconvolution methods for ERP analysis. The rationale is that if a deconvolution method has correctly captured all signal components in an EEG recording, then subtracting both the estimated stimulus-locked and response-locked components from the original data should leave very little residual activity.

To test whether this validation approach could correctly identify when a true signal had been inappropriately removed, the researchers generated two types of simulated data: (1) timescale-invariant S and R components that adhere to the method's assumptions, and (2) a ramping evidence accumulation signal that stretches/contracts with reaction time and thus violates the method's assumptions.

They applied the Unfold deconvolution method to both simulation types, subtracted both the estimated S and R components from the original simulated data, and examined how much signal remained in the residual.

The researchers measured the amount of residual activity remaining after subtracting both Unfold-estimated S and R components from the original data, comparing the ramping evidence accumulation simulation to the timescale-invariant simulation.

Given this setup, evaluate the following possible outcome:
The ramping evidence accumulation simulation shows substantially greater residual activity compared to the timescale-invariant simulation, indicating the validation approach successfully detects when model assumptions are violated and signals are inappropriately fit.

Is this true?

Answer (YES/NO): NO